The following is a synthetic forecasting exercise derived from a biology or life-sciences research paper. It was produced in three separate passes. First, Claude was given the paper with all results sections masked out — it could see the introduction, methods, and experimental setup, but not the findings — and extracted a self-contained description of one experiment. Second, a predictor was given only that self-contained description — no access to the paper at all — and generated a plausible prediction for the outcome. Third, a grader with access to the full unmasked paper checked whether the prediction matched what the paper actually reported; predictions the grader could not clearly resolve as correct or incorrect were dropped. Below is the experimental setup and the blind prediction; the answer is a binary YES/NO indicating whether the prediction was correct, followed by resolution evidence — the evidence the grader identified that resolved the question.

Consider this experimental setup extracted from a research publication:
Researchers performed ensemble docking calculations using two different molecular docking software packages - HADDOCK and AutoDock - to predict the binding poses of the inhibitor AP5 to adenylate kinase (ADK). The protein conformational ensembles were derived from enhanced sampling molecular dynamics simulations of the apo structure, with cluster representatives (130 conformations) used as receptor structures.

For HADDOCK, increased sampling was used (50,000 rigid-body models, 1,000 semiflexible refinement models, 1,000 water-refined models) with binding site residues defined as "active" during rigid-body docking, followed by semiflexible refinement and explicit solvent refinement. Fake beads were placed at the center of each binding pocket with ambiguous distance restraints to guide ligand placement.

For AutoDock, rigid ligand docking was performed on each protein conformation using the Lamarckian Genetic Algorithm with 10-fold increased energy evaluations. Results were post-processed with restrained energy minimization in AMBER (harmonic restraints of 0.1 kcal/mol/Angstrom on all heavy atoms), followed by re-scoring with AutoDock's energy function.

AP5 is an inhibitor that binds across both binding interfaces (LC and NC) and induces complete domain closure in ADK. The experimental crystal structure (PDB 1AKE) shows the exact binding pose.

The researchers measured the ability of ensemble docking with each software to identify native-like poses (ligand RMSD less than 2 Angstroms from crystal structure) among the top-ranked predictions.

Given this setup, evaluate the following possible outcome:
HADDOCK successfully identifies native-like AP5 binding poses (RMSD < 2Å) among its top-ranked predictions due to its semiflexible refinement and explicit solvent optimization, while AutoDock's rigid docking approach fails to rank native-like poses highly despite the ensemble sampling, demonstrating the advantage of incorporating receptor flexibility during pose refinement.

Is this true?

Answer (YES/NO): NO